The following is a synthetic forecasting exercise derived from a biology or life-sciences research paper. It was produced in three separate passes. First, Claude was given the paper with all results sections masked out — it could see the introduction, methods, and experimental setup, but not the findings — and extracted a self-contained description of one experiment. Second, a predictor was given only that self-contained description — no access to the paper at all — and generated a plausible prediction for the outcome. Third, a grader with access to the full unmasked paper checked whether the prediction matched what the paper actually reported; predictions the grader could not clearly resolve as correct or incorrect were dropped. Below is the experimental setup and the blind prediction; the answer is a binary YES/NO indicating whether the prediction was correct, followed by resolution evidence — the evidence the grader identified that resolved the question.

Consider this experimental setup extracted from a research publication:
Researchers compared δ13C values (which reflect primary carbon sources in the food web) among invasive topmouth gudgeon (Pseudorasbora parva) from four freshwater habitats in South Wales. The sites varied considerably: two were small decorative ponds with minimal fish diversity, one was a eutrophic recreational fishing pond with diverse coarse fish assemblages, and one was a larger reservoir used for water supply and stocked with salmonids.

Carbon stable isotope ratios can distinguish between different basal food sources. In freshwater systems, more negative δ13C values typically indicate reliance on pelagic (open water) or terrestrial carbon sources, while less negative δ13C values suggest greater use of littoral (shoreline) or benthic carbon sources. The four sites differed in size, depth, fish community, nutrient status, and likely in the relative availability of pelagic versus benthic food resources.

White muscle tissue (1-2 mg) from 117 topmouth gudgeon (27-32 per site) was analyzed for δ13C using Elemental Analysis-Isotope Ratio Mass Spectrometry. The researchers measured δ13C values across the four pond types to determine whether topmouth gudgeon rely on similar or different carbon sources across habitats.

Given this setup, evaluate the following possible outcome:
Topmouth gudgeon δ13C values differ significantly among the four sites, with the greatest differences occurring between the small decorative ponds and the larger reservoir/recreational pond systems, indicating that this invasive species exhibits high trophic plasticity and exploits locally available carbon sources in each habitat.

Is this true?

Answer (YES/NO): NO